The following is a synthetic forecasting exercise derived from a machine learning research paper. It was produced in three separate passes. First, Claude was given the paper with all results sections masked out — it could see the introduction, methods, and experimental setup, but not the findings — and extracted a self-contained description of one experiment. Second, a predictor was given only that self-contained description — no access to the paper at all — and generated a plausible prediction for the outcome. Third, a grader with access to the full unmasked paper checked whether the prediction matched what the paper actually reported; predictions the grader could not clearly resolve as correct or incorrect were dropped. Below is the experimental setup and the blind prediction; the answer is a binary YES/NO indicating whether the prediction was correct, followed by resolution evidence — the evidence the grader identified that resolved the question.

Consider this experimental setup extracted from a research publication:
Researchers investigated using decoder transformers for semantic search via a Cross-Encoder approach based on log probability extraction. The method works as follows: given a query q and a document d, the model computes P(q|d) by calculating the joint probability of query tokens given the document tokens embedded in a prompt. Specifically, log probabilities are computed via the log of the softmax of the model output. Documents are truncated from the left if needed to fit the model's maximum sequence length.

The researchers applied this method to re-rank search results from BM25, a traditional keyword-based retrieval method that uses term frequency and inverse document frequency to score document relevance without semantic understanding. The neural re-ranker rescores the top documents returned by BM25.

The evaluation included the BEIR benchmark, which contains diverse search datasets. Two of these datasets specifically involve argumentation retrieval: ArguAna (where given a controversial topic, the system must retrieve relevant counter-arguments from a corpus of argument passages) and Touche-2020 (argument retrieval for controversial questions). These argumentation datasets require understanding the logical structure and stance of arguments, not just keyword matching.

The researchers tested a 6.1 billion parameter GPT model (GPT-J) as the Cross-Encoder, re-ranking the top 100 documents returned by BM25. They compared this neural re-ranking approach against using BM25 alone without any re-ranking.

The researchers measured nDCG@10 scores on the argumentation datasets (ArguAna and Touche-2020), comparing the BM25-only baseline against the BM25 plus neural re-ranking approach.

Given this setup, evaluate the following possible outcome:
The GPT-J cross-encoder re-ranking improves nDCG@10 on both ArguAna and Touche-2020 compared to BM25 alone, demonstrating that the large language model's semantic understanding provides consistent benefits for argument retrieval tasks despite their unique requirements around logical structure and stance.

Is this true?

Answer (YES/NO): NO